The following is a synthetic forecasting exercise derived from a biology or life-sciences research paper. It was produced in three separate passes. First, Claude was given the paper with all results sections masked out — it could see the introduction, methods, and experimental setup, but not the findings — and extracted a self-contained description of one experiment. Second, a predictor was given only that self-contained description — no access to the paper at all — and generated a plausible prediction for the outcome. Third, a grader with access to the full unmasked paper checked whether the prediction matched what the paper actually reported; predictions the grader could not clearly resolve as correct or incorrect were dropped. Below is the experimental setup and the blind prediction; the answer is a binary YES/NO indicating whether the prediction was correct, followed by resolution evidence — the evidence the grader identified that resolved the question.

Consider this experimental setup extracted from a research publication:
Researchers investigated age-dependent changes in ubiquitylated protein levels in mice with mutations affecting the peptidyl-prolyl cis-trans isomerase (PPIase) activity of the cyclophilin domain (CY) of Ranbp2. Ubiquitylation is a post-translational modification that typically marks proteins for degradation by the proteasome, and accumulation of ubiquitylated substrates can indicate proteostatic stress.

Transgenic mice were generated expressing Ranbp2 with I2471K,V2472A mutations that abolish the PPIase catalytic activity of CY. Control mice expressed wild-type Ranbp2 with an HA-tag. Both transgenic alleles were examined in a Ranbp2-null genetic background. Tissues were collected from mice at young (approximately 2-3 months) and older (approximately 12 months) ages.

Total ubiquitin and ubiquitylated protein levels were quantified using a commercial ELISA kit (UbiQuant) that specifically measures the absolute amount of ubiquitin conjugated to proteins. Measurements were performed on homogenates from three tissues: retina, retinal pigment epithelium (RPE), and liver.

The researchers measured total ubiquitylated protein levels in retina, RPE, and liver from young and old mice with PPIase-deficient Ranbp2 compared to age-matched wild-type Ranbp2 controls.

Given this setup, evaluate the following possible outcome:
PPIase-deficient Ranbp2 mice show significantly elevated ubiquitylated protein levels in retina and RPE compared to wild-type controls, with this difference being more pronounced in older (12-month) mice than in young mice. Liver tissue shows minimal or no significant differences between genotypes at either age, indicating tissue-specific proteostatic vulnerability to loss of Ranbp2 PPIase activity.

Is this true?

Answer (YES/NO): NO